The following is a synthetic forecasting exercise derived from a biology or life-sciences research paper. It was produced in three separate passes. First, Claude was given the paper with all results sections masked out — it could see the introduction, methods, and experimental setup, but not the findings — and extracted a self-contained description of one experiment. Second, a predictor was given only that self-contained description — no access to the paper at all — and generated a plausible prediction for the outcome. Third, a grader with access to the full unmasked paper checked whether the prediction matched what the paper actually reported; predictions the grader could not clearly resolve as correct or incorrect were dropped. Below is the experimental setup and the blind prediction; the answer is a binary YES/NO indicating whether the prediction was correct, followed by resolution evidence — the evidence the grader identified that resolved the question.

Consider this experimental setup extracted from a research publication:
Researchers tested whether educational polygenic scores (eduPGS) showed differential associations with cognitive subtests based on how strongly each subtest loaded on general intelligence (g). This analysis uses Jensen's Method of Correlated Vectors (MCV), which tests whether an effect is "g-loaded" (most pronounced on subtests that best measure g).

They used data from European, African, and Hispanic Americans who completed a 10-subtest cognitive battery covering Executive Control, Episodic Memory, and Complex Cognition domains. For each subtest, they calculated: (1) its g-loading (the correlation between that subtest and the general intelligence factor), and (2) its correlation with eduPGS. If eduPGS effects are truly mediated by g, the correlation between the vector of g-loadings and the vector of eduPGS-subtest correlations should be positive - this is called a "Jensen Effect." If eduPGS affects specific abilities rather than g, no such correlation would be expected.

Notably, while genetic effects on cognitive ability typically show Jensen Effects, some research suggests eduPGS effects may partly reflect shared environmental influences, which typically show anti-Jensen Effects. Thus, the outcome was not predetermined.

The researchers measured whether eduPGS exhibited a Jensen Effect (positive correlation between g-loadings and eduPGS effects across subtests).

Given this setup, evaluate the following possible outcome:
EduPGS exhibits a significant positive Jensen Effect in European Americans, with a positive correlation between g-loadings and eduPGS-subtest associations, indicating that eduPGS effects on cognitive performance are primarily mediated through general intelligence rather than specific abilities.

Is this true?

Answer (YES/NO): YES